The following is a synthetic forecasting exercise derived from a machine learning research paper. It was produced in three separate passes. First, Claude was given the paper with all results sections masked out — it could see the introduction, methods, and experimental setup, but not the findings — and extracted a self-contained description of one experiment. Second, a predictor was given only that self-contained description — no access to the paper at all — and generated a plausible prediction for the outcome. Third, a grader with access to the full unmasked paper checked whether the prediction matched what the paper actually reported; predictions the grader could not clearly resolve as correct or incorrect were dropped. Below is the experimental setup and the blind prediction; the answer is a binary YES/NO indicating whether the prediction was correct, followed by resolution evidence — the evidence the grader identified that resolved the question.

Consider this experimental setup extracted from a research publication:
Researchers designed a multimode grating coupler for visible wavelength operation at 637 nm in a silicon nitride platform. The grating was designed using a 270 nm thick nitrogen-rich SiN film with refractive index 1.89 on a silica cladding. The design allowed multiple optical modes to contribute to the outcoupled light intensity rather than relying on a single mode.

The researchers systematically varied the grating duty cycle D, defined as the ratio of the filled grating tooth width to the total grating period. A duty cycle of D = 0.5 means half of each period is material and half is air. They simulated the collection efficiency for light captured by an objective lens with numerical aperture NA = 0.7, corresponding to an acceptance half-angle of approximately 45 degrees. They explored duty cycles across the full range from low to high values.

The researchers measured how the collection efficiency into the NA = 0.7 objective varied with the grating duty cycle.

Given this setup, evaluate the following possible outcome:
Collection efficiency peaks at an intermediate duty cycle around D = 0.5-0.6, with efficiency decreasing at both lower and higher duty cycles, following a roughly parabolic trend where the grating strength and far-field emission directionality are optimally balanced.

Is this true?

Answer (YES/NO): NO